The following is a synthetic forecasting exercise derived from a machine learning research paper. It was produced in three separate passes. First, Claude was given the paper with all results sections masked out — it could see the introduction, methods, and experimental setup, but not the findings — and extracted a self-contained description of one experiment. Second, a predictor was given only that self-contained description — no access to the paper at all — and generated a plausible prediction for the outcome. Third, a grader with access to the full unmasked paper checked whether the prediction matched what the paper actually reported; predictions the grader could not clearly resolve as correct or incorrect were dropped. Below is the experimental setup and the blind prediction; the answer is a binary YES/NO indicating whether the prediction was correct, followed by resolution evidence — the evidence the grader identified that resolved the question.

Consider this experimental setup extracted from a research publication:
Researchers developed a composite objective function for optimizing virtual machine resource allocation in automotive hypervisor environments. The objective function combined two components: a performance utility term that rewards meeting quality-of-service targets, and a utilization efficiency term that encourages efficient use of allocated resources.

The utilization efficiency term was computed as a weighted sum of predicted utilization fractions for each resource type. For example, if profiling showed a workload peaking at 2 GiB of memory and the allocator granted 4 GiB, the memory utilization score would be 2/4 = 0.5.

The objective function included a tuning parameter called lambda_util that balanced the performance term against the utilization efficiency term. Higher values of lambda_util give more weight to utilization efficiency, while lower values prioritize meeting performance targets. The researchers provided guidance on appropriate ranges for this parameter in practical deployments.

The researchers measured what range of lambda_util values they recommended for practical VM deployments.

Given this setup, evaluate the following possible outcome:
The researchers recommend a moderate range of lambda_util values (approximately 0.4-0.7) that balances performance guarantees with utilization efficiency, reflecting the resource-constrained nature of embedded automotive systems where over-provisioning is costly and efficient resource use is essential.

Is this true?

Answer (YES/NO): NO